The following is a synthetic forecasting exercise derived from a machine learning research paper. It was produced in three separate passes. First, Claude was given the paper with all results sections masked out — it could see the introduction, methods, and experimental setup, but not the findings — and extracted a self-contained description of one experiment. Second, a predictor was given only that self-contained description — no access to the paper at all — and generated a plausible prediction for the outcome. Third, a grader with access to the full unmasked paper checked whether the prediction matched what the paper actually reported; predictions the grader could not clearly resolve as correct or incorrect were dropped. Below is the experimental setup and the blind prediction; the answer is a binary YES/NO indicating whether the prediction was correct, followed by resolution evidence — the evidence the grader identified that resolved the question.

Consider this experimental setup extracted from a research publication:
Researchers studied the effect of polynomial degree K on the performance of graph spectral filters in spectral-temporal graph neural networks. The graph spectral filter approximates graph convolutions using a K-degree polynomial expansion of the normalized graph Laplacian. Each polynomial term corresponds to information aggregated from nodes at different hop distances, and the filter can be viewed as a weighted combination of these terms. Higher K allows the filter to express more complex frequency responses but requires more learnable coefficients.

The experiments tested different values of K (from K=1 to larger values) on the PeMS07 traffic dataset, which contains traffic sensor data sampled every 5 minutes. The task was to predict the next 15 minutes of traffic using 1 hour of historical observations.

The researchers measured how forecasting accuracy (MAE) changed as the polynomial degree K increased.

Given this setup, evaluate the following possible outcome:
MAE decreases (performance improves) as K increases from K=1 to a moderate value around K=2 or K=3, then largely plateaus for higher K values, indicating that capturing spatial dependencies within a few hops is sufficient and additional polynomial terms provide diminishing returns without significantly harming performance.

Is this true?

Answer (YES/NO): NO